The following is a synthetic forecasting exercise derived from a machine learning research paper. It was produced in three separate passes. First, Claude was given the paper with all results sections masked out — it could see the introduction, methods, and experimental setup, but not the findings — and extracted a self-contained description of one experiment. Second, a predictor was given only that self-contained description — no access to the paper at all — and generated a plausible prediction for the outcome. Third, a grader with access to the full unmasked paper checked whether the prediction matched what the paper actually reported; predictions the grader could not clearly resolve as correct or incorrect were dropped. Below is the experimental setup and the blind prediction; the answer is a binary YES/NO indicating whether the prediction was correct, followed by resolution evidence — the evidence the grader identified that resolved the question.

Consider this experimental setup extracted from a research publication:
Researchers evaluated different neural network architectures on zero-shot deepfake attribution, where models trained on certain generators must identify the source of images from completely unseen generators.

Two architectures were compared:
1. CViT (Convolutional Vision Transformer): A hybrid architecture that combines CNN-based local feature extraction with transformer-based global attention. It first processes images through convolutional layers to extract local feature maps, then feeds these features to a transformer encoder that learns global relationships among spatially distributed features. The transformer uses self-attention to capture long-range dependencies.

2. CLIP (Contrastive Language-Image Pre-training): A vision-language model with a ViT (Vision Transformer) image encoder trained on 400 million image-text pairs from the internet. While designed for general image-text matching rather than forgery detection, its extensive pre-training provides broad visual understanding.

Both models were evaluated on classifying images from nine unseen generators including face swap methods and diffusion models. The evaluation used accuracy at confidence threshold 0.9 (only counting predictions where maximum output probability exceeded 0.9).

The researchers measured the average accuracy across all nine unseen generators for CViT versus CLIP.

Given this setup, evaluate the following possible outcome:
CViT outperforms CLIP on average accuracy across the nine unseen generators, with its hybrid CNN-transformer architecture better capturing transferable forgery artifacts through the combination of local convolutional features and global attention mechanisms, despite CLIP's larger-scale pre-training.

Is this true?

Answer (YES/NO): YES